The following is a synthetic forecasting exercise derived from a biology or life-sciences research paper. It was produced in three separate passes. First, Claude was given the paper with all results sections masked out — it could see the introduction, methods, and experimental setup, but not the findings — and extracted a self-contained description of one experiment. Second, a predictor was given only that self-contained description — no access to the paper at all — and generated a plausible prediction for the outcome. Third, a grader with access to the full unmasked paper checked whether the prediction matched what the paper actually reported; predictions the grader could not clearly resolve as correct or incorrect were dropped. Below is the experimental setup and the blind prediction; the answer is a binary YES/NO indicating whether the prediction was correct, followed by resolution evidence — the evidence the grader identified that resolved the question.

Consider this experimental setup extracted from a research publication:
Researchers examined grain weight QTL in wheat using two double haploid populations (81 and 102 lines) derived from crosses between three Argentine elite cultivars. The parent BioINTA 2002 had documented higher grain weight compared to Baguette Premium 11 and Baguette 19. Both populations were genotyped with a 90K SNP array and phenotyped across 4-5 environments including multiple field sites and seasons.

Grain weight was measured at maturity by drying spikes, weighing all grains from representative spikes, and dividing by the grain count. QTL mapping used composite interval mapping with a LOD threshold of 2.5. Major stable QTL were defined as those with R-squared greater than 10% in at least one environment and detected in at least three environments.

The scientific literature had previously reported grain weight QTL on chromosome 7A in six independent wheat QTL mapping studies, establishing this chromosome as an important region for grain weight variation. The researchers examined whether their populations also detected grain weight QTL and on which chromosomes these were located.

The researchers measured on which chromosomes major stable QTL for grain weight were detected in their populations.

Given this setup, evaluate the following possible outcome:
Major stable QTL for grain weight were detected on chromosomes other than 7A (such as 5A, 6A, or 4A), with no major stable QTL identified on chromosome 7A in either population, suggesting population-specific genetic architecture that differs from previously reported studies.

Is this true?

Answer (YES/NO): YES